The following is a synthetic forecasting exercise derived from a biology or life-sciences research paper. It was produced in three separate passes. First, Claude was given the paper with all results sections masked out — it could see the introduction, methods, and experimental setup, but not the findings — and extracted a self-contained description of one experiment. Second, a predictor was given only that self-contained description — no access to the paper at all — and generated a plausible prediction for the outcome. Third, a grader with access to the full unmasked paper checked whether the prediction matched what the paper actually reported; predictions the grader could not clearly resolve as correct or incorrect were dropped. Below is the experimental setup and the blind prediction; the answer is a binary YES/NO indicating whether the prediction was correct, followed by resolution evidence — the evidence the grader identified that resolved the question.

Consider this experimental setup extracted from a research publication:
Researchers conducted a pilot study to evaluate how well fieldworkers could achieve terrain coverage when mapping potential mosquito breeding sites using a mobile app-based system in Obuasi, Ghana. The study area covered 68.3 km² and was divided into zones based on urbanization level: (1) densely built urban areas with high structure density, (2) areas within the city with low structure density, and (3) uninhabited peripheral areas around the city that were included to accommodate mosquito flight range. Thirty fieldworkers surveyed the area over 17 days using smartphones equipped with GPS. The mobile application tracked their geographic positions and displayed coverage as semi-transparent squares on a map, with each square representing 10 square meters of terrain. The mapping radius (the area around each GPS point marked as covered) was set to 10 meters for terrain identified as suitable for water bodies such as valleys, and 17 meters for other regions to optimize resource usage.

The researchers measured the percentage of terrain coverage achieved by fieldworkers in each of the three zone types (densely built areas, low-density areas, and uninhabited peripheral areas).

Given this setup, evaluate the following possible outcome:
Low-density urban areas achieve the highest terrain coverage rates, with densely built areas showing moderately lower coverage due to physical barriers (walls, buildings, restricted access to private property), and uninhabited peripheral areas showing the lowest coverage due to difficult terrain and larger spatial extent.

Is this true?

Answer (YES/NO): NO